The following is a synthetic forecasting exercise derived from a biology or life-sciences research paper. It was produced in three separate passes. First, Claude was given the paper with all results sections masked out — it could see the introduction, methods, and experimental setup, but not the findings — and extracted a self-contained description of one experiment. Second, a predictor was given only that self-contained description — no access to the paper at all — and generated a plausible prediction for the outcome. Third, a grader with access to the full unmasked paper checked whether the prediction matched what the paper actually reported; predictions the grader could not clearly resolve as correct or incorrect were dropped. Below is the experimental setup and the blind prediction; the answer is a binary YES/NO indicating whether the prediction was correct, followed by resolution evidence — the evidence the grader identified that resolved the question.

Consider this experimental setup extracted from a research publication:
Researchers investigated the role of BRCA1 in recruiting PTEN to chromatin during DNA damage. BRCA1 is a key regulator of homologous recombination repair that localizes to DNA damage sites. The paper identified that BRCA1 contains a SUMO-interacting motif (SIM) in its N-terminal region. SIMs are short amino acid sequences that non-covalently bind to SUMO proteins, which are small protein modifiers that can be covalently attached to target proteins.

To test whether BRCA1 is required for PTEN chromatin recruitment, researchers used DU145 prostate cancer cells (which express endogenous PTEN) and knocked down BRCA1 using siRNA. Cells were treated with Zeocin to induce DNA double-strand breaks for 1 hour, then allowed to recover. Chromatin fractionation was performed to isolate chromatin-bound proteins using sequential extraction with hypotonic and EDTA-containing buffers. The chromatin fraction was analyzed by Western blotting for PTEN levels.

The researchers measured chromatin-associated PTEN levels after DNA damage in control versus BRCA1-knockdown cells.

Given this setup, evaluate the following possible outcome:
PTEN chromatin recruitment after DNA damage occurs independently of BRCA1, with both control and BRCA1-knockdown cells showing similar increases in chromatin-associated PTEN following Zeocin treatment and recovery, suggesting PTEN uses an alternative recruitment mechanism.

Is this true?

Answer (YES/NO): NO